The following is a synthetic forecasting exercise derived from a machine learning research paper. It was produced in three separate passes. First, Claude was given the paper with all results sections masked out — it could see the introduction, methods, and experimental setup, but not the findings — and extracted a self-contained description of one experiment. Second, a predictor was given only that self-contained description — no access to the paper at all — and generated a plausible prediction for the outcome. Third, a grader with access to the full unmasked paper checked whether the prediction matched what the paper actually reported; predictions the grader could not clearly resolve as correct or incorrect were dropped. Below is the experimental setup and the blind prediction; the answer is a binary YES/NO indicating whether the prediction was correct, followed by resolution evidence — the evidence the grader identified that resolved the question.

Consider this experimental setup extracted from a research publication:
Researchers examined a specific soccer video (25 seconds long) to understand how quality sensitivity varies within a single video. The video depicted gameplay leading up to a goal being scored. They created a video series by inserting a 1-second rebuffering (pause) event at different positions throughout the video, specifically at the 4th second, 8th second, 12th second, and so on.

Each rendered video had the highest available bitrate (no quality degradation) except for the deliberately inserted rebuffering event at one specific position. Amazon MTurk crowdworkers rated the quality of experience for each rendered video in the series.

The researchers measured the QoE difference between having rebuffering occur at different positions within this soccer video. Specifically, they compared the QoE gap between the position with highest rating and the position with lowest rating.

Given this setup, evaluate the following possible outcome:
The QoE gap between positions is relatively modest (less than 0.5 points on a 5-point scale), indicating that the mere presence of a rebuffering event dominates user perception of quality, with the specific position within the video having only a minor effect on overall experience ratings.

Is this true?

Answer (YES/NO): NO